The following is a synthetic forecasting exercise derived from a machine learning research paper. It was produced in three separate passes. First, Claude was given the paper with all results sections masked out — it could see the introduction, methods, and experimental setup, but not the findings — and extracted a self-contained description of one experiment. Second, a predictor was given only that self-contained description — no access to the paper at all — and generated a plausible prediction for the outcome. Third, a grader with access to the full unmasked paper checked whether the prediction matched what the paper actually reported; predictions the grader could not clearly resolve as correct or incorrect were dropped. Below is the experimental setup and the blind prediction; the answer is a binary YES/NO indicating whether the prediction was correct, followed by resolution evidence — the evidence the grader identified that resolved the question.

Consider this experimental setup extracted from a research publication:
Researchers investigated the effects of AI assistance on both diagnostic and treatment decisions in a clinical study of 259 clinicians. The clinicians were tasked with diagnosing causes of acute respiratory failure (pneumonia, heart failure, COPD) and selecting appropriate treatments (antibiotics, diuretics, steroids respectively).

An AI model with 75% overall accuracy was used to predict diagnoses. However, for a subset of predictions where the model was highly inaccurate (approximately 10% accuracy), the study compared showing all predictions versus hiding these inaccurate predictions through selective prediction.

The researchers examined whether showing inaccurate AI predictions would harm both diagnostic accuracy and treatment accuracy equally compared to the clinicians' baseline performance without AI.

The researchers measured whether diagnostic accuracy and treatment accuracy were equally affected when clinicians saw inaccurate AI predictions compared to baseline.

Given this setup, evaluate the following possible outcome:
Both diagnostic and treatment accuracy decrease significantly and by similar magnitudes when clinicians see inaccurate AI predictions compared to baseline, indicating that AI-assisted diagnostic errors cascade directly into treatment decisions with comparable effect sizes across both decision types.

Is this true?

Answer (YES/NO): YES